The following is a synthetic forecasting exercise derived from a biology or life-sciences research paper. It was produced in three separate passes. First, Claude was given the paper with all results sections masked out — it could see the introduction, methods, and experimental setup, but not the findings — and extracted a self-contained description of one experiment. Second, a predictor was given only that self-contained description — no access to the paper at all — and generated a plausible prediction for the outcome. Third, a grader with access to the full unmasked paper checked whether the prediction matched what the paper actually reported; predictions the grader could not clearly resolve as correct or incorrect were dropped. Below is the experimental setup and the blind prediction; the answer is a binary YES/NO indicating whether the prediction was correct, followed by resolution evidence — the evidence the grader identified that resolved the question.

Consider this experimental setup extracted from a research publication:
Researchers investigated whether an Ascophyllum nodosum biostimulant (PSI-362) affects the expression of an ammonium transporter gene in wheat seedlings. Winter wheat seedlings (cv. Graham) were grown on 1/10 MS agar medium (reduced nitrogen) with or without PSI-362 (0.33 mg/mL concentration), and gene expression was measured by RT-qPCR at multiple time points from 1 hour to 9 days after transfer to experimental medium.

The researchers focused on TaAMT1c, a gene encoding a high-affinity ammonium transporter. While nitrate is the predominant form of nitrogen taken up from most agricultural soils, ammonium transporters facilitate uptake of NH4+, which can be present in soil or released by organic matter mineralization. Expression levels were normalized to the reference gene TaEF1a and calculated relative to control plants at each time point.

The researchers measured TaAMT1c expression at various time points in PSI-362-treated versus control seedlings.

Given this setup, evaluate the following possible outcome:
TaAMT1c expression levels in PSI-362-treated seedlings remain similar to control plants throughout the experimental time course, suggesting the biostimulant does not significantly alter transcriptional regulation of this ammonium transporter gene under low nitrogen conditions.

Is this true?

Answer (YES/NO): NO